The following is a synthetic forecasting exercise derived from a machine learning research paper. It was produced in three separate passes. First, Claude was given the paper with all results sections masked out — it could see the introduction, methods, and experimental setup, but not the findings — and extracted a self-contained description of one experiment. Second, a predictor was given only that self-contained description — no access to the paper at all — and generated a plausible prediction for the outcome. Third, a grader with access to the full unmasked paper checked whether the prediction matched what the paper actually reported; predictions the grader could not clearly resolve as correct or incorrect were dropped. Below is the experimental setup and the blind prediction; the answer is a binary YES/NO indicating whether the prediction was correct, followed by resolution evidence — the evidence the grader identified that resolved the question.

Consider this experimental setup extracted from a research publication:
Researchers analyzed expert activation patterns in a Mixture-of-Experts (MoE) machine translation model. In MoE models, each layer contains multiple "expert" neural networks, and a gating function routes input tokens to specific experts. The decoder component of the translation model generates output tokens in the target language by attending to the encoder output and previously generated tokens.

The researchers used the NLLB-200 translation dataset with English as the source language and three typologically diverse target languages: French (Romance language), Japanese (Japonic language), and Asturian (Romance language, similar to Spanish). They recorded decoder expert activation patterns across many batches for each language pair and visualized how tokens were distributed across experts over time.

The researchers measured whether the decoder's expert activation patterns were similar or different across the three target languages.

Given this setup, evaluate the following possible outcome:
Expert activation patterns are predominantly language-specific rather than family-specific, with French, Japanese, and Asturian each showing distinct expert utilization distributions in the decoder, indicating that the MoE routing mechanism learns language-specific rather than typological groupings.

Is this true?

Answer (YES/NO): NO